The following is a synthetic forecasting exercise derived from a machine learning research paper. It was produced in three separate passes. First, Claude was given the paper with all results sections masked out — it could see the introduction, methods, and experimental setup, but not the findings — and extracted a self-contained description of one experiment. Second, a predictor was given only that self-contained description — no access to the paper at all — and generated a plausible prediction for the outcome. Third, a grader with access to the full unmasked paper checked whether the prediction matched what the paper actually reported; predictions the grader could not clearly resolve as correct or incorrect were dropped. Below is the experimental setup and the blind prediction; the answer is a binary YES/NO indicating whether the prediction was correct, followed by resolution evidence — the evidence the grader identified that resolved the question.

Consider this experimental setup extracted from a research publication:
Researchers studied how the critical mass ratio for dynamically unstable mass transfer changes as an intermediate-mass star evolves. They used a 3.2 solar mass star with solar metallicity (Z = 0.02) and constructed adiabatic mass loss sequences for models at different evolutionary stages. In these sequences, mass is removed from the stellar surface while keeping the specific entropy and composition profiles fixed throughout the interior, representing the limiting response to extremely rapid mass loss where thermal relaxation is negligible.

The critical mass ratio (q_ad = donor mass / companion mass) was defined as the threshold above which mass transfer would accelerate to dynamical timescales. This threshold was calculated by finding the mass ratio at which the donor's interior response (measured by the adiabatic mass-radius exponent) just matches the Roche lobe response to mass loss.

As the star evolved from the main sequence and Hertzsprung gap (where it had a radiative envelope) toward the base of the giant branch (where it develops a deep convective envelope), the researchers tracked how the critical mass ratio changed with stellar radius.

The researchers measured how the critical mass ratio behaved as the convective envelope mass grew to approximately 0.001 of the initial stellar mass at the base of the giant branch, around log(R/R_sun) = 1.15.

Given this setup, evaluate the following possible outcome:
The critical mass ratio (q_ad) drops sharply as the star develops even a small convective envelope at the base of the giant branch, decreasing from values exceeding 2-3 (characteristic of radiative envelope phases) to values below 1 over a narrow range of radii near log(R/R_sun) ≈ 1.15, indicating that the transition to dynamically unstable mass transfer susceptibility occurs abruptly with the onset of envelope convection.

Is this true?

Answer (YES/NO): YES